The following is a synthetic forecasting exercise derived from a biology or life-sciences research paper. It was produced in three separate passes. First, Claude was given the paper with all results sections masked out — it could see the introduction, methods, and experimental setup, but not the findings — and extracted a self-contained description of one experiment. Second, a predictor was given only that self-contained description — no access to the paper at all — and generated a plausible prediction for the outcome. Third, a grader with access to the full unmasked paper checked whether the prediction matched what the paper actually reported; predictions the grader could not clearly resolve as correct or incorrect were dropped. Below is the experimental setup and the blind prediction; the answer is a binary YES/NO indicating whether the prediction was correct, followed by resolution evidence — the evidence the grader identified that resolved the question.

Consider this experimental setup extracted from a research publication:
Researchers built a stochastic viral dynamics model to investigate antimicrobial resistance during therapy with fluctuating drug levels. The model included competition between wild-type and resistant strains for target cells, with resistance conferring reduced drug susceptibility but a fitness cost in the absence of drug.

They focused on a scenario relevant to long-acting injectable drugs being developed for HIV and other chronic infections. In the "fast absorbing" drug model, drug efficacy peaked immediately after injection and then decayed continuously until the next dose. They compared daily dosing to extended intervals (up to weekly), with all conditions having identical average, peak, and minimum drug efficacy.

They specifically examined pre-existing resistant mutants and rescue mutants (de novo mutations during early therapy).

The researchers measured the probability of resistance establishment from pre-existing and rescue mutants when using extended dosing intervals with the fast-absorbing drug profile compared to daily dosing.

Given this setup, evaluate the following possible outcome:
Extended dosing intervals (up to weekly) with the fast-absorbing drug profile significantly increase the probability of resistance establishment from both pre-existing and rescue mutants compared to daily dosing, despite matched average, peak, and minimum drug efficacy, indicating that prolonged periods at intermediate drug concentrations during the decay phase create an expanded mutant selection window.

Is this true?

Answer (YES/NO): NO